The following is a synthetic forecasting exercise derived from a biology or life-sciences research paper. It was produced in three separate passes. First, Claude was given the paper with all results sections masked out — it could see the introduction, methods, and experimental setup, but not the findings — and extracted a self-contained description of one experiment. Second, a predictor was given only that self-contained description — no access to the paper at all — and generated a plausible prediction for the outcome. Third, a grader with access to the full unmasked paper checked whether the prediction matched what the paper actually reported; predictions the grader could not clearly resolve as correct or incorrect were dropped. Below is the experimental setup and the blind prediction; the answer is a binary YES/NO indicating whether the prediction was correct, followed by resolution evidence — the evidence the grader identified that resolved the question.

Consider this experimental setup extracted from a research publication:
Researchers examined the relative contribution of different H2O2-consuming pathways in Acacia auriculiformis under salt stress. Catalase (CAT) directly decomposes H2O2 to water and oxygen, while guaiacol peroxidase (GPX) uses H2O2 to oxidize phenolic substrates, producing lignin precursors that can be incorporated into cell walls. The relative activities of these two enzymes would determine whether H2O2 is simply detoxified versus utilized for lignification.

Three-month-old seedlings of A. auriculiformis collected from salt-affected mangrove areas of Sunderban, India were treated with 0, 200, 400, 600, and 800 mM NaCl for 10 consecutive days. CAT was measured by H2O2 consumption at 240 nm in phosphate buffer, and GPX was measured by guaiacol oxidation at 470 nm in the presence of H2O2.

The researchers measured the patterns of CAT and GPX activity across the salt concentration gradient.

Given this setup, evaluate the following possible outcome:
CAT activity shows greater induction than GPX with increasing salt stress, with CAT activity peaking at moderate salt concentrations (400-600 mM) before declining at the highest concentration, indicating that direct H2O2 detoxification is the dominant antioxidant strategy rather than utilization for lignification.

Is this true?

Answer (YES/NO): NO